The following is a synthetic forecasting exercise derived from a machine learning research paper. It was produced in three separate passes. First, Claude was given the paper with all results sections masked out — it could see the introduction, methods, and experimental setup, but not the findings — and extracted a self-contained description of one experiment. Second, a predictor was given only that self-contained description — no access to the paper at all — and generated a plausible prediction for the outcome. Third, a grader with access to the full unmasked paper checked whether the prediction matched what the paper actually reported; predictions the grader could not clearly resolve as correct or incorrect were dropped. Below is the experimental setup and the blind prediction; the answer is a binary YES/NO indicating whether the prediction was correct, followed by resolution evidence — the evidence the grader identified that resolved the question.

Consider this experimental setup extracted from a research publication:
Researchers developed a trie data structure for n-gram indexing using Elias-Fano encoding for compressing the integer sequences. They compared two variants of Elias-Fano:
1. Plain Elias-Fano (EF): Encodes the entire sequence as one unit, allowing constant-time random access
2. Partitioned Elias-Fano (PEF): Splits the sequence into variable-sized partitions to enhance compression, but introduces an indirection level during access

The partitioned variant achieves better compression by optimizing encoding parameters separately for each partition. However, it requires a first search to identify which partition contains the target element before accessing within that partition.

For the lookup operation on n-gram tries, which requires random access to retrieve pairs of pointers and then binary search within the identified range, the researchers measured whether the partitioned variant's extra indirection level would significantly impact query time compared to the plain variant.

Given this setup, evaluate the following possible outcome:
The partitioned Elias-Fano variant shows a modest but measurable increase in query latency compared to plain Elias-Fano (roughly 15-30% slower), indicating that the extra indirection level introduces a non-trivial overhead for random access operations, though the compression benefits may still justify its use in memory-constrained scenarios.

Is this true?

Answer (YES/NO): NO